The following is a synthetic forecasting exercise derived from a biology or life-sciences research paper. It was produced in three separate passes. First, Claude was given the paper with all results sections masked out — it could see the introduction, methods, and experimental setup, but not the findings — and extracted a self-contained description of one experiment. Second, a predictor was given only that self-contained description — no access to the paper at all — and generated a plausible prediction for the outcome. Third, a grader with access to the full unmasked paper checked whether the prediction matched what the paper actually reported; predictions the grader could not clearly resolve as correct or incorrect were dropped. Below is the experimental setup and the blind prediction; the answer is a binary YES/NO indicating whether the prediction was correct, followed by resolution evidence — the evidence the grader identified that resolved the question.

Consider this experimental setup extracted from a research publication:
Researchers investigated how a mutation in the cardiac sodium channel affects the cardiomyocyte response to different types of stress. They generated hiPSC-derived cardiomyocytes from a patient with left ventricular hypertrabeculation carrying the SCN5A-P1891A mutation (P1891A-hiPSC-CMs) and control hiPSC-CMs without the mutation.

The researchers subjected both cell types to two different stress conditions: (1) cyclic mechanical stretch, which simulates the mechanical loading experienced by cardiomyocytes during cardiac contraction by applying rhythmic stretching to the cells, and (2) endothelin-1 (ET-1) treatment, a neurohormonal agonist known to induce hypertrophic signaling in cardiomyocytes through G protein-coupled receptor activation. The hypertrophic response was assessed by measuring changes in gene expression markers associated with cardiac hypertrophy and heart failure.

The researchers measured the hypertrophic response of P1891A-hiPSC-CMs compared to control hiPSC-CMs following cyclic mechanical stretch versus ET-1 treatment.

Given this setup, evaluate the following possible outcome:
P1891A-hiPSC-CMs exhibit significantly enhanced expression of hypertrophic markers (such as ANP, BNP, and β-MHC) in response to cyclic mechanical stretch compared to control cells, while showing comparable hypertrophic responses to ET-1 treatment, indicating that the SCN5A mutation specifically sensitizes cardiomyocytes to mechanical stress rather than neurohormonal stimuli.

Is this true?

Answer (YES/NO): NO